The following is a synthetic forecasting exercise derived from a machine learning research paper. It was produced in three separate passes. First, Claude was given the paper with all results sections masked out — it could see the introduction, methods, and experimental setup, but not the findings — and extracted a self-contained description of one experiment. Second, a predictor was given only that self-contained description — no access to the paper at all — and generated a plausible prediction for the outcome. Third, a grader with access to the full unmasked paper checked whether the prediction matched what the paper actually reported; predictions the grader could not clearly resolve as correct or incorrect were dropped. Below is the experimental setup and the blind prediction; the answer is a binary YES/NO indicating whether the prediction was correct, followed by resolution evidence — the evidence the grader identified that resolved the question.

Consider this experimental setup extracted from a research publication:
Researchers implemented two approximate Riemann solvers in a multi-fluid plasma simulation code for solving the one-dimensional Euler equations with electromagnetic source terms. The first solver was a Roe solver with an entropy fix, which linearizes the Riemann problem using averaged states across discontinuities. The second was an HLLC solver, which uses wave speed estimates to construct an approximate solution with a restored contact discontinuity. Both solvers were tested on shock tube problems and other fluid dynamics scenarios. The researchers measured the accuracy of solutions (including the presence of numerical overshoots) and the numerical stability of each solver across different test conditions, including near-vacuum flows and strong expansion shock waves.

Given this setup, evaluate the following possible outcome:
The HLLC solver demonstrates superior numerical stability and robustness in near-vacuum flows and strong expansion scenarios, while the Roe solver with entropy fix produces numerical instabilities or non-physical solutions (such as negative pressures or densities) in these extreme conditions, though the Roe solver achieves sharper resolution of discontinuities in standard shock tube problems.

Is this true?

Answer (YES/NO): NO